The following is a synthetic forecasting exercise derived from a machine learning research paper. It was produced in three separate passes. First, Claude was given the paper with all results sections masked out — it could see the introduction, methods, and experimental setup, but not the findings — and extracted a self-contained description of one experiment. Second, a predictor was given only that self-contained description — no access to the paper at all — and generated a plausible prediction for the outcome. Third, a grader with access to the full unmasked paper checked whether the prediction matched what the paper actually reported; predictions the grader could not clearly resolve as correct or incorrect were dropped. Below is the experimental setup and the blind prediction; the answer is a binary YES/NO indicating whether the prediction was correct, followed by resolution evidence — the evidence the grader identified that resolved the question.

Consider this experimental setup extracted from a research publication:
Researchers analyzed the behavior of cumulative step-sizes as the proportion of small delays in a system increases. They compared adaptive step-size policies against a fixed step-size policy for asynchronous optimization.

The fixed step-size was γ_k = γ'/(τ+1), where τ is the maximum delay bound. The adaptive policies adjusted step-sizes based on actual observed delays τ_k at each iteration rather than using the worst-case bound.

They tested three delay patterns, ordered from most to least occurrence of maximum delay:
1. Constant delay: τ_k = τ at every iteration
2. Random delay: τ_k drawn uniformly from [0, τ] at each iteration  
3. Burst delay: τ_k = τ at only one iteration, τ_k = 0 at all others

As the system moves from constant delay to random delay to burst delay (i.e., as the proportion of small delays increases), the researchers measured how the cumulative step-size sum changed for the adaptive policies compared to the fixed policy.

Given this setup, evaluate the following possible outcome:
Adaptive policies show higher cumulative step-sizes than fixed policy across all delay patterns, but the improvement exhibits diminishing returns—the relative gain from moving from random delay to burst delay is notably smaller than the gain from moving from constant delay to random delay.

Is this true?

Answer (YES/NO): NO